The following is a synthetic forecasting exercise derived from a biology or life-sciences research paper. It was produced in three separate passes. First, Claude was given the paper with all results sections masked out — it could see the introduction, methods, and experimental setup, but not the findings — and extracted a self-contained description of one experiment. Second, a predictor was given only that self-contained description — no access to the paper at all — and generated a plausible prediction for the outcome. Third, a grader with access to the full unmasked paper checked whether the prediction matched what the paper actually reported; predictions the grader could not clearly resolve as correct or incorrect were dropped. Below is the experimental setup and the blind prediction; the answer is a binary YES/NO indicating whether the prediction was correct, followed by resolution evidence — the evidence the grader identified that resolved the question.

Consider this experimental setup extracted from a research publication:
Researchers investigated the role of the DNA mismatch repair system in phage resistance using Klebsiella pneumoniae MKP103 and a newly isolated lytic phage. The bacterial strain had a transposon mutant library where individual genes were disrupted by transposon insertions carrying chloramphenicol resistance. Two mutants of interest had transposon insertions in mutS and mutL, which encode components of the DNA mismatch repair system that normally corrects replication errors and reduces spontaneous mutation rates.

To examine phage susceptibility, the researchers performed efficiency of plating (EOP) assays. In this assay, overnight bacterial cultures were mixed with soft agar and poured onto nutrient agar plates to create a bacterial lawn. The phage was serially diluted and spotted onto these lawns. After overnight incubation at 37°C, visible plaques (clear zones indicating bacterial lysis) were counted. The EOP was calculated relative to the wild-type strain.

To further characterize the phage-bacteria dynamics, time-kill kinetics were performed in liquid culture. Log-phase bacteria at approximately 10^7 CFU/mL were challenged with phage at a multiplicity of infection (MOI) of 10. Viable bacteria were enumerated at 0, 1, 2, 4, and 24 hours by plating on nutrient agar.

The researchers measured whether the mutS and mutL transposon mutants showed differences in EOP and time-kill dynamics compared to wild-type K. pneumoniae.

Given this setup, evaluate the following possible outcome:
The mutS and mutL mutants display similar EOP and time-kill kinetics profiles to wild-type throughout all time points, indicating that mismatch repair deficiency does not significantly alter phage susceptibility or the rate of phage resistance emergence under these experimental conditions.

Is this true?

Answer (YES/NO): NO